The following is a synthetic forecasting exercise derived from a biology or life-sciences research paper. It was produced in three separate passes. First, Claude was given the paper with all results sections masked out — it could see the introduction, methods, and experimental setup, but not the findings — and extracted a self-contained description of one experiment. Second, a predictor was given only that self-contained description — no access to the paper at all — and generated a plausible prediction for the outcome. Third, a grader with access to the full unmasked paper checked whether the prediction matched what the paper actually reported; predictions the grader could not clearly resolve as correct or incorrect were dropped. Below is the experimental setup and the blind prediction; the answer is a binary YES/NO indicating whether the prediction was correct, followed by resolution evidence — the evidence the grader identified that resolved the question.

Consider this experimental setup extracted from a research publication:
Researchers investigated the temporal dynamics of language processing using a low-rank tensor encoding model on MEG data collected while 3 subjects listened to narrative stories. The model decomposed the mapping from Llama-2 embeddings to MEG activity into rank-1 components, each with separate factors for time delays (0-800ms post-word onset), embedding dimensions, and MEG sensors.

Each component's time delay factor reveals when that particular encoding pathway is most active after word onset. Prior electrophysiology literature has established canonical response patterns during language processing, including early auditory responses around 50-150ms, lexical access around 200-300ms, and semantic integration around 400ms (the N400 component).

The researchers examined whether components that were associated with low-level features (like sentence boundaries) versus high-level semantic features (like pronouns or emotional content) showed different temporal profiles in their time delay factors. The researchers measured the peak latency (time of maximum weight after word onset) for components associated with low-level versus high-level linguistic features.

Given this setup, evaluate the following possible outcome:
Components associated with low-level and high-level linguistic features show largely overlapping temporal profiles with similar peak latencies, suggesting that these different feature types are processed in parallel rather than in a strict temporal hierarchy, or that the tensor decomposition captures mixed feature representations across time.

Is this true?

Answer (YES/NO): NO